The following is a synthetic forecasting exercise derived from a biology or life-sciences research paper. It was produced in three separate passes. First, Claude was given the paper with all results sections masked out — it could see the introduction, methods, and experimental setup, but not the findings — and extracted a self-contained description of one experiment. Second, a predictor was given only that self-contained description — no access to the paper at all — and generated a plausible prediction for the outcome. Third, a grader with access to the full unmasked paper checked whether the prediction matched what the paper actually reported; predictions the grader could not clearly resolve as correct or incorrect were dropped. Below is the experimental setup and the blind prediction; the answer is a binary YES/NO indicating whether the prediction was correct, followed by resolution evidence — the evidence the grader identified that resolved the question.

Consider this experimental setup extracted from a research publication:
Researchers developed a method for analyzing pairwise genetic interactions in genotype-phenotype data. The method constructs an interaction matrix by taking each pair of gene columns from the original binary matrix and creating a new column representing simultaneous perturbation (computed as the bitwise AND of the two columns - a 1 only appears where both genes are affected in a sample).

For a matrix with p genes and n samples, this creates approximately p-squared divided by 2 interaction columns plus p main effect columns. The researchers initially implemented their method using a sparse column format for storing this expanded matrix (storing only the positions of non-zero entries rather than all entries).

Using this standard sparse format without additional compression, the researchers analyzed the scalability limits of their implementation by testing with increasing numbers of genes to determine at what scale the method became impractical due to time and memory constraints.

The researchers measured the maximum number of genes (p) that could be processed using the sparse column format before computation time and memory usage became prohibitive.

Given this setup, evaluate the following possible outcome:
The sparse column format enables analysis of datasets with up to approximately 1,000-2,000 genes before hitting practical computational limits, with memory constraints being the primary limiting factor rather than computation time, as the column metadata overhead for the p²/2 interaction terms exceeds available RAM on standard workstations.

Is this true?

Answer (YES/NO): NO